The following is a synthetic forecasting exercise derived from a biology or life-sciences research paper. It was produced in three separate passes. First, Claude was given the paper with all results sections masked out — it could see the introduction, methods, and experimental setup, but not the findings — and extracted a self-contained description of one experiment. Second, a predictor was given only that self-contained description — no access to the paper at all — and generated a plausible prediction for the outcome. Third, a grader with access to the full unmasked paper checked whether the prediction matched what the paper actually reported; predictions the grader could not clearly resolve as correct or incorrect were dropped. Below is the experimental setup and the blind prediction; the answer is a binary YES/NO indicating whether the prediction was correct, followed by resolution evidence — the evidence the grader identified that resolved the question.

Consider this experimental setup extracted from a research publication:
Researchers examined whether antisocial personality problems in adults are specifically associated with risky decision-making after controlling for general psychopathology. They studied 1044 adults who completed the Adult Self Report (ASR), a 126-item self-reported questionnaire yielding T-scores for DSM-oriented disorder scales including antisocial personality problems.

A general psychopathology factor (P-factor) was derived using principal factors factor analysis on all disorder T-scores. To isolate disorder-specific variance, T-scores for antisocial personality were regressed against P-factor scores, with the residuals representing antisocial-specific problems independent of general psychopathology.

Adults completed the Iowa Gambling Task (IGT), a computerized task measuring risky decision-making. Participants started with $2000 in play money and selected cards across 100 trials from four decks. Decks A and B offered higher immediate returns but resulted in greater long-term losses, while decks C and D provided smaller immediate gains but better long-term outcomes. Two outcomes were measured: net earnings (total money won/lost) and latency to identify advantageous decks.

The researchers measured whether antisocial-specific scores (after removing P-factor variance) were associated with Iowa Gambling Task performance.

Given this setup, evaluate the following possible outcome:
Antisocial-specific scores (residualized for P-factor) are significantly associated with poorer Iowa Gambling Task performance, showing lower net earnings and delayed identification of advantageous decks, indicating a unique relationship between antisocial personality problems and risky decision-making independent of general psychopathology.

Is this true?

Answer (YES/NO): NO